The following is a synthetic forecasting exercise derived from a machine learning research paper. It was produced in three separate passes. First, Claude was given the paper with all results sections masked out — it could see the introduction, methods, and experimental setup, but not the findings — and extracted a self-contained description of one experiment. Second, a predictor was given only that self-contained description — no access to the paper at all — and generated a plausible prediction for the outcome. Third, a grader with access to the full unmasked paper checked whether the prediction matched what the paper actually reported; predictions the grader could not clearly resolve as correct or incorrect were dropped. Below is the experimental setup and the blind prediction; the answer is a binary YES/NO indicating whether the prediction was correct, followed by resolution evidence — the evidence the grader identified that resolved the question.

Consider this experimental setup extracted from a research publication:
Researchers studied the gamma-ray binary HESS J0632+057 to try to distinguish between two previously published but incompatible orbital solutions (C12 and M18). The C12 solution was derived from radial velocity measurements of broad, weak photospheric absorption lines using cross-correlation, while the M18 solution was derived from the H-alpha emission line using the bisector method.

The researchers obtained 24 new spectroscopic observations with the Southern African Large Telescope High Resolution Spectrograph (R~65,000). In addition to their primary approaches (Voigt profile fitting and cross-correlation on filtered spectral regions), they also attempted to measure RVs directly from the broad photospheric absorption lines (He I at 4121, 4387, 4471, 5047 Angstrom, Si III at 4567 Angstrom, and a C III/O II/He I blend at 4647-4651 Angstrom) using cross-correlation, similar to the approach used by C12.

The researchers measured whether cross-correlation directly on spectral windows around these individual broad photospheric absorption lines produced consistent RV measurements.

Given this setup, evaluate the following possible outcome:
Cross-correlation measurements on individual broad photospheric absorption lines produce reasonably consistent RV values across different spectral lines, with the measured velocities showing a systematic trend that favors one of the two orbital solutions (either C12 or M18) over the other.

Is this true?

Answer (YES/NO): NO